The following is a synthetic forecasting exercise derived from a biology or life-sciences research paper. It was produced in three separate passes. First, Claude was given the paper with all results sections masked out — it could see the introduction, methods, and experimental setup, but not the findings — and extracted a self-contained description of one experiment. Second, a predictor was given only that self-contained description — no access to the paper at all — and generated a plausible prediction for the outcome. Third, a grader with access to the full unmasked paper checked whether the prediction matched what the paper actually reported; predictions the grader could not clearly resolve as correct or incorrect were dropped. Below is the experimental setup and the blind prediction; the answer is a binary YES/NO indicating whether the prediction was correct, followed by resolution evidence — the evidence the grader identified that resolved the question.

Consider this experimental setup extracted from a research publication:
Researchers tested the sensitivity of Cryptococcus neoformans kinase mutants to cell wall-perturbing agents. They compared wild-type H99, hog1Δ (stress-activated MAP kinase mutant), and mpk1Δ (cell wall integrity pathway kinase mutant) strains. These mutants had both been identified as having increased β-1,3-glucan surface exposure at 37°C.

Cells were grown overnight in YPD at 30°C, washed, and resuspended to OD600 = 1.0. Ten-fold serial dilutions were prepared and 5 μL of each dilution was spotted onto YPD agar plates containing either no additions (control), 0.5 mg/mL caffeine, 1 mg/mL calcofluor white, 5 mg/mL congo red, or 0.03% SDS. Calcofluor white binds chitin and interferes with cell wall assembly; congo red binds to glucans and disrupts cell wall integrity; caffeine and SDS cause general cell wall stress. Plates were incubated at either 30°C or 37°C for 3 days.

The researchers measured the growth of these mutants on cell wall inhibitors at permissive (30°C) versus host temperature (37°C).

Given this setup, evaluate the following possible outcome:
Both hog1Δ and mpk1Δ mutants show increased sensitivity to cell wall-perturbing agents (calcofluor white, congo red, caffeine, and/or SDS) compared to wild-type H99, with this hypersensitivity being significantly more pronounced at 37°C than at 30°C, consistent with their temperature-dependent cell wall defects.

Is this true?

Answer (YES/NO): NO